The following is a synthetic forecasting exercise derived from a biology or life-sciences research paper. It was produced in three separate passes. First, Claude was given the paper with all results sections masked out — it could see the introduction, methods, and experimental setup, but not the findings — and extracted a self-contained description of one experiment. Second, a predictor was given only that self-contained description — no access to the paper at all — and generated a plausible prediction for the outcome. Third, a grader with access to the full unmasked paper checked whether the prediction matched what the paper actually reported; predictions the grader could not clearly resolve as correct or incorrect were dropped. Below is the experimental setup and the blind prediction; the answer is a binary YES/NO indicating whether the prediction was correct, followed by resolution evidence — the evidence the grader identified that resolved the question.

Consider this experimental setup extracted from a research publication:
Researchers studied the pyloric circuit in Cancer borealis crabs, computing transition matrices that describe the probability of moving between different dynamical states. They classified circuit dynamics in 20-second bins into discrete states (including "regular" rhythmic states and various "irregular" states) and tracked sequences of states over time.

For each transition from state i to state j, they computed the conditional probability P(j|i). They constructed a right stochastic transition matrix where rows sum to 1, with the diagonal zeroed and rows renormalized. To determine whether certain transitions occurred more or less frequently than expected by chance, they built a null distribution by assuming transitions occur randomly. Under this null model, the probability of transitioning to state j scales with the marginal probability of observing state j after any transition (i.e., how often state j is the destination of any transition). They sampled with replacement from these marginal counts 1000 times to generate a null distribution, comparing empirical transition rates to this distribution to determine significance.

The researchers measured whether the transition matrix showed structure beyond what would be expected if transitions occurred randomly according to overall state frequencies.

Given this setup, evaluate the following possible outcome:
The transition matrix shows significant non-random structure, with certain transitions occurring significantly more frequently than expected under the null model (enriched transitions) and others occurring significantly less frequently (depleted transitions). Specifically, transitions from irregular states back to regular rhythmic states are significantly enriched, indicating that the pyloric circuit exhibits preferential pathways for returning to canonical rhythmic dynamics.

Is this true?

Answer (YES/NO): NO